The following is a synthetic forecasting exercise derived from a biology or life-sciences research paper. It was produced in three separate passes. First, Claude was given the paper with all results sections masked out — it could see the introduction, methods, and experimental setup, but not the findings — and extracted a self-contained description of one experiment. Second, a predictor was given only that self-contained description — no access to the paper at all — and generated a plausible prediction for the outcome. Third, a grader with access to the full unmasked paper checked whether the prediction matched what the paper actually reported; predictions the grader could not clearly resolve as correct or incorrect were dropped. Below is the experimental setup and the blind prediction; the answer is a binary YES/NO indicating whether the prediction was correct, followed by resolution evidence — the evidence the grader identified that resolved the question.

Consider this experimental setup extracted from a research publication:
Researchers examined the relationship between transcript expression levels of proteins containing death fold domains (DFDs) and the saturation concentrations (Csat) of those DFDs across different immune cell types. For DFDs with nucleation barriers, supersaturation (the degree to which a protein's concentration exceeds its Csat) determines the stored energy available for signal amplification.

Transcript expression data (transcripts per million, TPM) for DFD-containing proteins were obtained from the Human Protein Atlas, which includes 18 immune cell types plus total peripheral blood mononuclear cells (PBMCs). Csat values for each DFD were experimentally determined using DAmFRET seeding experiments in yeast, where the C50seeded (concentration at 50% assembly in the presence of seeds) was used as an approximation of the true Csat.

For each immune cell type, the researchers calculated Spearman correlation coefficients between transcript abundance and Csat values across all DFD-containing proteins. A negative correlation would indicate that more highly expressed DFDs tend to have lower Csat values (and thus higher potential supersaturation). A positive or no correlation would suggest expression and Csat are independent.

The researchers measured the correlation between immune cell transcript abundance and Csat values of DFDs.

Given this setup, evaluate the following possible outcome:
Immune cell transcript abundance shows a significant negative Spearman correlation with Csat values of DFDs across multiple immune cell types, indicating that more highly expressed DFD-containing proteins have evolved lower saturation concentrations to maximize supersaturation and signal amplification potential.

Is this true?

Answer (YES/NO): YES